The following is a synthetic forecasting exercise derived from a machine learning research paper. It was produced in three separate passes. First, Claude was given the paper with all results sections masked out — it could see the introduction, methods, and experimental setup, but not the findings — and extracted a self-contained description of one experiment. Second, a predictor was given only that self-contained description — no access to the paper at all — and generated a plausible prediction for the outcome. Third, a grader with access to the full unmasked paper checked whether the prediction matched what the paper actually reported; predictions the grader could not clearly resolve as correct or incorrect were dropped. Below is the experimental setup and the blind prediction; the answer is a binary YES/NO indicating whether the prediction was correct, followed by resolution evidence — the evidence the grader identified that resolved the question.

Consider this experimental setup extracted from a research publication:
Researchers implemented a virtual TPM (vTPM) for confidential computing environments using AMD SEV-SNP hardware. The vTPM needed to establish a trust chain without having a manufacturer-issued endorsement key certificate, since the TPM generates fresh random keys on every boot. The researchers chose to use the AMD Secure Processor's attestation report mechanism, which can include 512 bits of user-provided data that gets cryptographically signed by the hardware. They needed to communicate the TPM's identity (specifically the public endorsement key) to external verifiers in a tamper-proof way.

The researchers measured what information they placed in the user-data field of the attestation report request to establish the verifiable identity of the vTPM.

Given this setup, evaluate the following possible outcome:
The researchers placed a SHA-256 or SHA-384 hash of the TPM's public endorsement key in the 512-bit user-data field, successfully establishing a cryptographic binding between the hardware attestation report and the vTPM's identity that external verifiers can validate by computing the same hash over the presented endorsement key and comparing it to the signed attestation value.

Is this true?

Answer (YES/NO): YES